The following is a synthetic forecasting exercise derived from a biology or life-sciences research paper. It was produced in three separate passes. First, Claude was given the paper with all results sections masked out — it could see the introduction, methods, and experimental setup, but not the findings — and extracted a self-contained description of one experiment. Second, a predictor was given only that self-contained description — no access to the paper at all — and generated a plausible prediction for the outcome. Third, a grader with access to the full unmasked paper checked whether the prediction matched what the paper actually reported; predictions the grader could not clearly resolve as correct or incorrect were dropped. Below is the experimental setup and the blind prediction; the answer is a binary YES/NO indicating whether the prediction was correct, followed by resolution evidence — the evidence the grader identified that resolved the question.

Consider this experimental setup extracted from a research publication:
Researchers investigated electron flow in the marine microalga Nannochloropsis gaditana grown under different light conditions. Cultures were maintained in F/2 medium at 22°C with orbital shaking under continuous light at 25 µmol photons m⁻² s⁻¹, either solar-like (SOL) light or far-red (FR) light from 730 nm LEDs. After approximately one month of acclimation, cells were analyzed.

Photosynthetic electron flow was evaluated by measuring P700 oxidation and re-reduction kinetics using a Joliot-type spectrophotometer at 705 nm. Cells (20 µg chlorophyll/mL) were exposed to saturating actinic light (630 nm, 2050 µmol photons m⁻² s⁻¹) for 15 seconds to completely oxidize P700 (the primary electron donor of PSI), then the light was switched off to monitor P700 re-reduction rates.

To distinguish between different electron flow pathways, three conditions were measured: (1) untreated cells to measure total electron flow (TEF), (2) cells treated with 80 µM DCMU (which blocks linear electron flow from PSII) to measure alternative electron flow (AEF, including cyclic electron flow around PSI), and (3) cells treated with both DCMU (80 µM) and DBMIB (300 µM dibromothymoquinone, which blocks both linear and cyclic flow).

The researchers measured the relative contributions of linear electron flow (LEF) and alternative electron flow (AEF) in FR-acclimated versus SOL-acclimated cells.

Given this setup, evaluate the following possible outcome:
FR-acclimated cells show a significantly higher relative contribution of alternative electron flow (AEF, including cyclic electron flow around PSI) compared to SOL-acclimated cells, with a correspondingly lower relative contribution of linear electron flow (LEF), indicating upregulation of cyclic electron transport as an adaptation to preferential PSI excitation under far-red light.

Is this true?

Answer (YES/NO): NO